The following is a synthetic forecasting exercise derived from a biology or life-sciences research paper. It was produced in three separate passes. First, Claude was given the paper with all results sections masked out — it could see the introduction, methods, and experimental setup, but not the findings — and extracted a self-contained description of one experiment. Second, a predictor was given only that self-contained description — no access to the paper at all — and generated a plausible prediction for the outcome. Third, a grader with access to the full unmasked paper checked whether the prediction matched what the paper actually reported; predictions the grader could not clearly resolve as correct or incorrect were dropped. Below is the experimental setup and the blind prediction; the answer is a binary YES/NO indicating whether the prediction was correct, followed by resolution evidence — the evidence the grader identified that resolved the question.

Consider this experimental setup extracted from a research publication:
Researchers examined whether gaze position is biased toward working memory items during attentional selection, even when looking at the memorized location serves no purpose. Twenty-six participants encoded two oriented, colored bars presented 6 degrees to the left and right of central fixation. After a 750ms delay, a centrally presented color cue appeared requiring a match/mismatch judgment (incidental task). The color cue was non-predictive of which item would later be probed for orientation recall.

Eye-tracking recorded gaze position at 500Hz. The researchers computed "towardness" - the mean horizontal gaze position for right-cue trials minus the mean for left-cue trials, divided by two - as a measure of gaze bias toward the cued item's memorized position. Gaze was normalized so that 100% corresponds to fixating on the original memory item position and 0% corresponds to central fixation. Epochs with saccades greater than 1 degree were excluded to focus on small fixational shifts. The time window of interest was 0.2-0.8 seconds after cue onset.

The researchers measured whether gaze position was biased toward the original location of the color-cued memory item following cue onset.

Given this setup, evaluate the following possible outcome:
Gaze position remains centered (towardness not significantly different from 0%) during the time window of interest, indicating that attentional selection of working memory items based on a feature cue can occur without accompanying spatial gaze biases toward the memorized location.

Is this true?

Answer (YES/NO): NO